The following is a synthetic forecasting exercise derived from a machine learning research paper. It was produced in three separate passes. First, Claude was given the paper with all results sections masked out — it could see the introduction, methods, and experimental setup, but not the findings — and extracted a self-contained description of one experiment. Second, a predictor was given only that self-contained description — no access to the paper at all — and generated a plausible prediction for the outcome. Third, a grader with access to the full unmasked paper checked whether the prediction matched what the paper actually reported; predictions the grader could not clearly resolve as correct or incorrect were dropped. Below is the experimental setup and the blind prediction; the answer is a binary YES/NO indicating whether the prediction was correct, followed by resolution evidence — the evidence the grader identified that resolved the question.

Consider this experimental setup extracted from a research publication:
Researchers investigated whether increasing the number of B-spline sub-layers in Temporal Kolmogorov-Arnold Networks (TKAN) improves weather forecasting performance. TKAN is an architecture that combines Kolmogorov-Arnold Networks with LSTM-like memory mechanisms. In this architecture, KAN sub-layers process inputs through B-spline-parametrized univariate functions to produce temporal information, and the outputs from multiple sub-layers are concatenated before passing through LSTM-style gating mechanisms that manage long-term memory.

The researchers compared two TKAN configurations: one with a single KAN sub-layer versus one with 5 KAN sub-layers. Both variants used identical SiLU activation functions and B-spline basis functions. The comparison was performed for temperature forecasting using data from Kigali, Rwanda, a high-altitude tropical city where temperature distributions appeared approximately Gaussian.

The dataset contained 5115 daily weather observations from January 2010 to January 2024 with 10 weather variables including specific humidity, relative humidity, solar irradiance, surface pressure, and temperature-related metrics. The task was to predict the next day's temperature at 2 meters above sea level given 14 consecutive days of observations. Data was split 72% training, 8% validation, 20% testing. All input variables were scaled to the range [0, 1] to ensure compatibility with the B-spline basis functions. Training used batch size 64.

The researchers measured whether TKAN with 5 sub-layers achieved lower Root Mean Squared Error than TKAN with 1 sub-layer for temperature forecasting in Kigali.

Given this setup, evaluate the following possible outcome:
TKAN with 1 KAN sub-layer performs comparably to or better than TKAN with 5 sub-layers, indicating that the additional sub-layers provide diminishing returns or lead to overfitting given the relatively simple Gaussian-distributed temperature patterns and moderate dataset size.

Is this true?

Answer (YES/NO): YES